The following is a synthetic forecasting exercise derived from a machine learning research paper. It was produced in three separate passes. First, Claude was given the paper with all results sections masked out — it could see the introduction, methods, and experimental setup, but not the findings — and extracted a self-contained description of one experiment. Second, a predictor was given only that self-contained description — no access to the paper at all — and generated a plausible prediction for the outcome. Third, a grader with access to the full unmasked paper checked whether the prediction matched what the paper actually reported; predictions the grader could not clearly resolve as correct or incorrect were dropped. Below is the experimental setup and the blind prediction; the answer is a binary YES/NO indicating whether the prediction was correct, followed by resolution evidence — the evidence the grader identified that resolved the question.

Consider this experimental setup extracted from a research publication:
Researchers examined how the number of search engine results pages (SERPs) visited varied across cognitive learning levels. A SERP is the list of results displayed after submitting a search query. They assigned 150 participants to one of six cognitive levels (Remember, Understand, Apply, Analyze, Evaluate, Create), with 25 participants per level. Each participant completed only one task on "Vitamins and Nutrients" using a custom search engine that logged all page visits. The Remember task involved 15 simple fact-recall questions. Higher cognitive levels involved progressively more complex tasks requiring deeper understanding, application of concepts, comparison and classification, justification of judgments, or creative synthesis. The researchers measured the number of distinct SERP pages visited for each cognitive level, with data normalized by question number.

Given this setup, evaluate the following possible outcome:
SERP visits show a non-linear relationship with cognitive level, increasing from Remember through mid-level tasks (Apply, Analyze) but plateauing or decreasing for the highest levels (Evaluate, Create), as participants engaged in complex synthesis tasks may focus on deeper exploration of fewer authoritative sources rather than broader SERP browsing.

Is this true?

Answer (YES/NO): NO